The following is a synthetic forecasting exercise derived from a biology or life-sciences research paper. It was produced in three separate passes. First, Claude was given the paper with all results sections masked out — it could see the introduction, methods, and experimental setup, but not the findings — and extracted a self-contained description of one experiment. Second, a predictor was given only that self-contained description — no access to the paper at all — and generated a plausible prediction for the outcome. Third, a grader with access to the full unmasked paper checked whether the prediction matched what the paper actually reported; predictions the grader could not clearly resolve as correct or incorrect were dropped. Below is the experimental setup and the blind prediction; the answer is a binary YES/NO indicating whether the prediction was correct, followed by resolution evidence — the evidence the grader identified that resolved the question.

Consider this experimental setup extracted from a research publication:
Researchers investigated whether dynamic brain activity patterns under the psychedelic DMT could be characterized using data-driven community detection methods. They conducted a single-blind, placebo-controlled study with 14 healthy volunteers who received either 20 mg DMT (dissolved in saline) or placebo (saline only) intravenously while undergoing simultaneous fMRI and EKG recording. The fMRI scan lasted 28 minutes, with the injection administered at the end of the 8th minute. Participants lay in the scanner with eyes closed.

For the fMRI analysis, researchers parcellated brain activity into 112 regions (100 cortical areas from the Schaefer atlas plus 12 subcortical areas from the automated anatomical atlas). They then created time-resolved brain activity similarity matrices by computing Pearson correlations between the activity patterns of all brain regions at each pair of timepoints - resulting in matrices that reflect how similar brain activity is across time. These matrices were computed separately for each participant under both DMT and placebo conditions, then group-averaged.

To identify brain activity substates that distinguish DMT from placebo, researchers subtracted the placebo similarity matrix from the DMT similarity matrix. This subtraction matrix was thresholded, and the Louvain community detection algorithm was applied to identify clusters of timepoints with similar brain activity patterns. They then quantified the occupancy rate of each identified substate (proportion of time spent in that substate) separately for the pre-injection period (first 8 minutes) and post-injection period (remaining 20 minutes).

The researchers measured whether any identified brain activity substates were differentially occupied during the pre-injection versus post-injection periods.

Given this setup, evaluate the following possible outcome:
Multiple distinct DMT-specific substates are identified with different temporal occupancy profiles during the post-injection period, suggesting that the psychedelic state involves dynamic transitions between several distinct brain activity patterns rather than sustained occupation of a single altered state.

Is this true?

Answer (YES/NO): YES